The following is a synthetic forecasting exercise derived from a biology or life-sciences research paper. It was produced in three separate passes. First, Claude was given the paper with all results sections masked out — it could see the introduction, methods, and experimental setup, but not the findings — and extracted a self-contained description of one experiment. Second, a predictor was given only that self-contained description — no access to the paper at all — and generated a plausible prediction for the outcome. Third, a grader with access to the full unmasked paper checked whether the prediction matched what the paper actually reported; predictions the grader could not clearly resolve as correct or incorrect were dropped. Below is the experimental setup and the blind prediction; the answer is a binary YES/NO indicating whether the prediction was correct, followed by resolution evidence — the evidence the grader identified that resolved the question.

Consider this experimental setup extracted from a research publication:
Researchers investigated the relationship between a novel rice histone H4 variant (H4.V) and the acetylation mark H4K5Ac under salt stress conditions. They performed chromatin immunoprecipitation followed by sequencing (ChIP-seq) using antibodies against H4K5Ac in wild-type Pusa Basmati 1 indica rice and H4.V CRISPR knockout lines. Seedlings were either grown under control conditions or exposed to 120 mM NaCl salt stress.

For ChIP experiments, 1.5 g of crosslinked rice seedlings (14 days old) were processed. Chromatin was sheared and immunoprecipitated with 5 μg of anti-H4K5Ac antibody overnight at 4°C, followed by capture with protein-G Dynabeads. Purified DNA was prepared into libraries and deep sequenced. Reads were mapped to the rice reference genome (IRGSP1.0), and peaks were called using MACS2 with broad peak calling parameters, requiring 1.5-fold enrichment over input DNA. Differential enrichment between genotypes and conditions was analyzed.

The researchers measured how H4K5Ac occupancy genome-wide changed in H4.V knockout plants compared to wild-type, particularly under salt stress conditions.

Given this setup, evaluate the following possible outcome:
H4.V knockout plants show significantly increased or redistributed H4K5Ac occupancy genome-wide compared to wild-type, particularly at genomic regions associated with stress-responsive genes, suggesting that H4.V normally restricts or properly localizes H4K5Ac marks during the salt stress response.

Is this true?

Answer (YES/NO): YES